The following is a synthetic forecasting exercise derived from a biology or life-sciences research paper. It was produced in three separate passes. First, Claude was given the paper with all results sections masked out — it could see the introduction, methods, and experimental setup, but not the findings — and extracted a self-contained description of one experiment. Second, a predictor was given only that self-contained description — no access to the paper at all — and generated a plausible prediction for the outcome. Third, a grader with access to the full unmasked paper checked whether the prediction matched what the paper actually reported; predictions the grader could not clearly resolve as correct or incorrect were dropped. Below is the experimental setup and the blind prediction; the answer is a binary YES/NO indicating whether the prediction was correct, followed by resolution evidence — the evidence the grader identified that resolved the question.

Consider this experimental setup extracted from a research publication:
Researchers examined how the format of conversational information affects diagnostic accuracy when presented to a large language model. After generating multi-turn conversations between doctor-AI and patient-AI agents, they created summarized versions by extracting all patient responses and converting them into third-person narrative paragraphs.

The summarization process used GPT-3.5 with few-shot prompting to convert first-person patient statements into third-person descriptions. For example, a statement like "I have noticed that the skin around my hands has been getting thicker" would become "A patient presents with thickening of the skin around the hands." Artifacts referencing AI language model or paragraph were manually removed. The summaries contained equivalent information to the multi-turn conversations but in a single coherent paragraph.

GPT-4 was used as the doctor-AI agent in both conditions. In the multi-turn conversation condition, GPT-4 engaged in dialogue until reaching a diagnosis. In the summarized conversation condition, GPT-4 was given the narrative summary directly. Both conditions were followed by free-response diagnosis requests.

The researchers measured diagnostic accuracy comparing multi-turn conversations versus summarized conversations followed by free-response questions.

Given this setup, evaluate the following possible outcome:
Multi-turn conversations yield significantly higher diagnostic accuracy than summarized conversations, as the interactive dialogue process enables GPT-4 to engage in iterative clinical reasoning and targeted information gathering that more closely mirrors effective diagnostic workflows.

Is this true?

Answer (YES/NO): NO